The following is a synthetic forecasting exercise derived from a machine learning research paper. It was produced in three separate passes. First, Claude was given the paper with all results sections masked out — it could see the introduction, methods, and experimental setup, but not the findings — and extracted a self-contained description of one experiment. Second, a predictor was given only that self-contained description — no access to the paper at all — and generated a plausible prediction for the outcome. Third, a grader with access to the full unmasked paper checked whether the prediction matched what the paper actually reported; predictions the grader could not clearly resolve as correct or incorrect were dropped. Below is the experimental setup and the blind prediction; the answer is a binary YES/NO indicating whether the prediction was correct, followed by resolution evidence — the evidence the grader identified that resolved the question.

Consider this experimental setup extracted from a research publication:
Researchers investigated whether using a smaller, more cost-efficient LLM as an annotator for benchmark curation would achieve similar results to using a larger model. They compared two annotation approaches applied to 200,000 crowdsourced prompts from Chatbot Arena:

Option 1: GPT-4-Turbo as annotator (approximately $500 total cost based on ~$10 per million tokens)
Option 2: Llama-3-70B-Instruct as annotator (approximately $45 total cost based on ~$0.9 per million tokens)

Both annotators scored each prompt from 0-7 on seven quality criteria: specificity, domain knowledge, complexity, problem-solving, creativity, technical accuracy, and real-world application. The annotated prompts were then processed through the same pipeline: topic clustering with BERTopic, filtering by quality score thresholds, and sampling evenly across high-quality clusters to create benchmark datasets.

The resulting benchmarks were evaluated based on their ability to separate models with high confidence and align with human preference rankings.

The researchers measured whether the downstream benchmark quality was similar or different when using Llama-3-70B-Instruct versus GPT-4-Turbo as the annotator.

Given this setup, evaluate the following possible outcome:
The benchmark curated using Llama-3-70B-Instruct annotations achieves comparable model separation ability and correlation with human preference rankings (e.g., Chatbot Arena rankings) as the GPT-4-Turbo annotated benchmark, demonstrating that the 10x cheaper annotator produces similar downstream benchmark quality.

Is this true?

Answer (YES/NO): YES